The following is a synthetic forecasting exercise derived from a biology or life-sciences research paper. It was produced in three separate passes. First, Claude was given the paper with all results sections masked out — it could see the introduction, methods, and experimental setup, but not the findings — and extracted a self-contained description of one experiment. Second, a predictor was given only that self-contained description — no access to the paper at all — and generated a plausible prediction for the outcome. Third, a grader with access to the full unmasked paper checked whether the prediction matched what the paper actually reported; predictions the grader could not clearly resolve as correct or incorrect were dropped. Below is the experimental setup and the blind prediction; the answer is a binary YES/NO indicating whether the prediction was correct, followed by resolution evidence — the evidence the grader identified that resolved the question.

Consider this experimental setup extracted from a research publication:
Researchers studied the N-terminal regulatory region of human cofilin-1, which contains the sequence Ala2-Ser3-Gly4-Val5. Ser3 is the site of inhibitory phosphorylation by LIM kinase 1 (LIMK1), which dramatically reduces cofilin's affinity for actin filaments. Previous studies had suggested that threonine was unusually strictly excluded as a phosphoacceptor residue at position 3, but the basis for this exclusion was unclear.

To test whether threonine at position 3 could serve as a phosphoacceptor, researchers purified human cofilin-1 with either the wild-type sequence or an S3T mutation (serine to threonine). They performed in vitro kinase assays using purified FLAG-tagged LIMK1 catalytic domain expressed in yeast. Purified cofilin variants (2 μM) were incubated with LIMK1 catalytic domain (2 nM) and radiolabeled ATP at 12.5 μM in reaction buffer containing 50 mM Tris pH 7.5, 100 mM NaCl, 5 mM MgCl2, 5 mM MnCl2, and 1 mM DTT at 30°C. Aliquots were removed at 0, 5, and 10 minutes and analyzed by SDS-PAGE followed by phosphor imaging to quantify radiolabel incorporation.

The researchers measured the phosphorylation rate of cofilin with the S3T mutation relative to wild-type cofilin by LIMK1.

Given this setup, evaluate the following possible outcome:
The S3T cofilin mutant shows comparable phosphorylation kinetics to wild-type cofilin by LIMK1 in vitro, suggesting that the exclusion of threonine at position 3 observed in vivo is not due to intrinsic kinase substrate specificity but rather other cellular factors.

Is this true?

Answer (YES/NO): NO